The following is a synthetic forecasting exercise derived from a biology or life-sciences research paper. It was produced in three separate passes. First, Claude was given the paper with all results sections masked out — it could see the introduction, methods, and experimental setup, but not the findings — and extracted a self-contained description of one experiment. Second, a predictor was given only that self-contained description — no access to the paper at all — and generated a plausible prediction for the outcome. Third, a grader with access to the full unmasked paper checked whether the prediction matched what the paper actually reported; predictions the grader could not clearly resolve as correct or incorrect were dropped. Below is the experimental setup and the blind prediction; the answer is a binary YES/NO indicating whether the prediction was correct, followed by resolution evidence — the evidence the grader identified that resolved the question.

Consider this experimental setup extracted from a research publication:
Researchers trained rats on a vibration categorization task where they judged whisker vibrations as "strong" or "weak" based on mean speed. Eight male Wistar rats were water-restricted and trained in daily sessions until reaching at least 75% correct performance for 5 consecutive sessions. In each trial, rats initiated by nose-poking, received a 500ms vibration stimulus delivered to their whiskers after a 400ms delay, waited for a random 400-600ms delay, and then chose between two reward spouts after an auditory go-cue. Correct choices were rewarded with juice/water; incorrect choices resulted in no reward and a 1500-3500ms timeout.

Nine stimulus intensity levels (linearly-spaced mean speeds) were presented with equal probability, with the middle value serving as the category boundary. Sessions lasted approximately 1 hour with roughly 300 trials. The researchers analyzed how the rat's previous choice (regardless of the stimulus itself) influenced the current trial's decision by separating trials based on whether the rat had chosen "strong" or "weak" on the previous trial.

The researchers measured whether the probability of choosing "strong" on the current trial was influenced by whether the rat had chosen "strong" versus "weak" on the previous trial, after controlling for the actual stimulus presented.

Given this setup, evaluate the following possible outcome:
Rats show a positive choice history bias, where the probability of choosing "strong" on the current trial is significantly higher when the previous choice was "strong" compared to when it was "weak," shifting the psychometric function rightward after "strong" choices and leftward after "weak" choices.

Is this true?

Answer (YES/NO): NO